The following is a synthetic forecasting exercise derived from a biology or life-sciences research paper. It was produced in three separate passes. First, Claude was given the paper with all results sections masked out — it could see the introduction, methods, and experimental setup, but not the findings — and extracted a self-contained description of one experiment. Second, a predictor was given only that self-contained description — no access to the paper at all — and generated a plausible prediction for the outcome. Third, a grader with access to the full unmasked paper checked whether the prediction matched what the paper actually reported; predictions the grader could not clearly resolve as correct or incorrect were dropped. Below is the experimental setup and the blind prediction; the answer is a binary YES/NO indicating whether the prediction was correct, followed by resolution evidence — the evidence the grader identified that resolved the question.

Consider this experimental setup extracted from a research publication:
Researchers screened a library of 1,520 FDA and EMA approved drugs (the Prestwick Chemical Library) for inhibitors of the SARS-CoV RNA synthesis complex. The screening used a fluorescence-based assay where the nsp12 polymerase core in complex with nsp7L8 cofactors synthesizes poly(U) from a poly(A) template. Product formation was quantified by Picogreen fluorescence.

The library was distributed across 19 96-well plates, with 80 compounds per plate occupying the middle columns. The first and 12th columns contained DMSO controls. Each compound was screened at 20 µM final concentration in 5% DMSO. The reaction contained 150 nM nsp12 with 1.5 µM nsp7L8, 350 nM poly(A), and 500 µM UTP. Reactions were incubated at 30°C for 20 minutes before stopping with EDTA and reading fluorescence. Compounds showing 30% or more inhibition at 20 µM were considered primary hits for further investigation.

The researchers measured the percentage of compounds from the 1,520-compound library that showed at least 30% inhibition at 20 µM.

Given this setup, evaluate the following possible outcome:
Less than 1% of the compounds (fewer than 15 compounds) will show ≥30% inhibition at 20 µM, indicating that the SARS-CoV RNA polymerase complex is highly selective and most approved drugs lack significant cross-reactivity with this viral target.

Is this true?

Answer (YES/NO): NO